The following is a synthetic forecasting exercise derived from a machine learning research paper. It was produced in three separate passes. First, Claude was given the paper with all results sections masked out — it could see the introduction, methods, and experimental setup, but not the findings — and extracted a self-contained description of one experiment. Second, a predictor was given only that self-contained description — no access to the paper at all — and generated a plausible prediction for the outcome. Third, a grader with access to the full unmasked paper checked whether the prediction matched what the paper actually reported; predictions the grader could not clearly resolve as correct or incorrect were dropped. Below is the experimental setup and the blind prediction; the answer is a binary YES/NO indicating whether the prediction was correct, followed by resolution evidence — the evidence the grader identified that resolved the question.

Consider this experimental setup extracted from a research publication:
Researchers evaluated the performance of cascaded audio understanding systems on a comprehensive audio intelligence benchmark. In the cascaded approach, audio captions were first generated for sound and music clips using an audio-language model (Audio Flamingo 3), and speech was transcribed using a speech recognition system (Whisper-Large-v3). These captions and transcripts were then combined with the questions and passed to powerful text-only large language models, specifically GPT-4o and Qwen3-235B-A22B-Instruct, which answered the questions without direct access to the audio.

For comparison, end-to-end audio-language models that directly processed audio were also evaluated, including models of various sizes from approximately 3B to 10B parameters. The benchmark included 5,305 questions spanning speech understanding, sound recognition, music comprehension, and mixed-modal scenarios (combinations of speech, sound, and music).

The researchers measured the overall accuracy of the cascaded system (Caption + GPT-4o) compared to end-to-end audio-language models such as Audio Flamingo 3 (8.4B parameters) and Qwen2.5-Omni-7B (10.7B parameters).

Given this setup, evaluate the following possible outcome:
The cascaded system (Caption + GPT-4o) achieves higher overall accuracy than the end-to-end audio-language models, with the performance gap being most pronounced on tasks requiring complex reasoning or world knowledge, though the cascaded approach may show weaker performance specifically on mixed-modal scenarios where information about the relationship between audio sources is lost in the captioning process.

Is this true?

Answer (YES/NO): NO